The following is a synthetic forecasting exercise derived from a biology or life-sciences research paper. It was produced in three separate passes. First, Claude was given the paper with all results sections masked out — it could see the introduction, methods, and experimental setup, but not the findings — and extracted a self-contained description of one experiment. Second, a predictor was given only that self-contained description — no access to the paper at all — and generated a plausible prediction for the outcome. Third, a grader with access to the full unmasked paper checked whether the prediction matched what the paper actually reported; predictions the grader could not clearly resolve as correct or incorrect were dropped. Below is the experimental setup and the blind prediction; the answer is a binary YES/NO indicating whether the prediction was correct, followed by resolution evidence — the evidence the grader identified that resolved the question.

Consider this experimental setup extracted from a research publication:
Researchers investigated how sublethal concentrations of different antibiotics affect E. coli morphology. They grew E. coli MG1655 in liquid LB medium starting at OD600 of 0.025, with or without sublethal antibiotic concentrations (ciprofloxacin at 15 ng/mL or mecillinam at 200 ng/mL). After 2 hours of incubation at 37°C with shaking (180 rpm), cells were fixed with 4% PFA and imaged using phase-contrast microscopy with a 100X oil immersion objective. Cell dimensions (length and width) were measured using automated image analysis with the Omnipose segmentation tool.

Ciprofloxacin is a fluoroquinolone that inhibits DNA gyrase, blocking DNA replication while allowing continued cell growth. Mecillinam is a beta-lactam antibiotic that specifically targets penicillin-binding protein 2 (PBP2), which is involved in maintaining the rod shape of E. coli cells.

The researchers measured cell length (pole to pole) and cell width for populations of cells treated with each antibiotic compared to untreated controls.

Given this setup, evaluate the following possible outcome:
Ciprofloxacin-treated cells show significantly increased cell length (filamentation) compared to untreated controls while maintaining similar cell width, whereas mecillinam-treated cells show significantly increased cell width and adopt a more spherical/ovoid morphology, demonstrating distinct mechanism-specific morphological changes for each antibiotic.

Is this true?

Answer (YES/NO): NO